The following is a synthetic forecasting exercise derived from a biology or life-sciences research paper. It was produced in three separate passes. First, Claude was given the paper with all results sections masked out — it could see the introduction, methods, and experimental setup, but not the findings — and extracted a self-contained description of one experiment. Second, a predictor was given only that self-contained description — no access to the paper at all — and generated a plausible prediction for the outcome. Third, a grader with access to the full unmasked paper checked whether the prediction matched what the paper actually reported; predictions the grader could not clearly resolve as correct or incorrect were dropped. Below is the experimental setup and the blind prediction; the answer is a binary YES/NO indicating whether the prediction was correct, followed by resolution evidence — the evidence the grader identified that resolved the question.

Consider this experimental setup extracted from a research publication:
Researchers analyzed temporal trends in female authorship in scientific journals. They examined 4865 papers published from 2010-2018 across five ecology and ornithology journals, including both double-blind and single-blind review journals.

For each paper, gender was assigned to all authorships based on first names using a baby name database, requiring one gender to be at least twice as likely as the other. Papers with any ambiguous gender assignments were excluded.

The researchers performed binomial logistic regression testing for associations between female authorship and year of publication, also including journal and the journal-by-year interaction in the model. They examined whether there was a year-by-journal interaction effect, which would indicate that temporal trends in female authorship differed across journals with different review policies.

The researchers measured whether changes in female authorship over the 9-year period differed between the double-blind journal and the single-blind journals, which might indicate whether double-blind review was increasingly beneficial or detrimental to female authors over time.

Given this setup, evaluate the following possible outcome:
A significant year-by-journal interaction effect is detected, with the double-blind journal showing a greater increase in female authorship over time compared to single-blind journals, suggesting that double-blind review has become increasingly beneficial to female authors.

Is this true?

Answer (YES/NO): NO